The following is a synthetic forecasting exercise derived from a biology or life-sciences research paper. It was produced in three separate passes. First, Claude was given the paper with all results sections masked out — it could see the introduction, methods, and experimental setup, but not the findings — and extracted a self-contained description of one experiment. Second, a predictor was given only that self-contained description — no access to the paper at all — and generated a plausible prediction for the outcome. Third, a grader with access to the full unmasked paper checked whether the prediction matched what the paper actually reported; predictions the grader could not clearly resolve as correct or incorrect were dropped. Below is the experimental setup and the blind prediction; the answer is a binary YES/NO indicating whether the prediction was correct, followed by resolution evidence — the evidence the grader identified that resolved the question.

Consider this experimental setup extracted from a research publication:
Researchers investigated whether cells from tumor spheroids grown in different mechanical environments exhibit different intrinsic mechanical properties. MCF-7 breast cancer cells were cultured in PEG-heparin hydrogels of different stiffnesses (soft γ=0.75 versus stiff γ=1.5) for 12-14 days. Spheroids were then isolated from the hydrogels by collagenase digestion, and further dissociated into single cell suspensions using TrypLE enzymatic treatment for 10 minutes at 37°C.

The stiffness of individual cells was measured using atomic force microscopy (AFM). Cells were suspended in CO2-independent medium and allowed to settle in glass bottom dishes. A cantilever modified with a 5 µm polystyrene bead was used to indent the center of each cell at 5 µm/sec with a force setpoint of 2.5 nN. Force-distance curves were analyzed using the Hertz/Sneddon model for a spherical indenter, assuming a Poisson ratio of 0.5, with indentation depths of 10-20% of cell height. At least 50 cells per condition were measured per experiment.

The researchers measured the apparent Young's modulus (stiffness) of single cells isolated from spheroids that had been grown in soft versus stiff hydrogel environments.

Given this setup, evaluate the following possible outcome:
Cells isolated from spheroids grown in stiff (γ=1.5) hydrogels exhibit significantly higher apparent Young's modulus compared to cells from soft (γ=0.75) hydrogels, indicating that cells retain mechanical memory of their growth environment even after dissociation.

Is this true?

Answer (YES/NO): YES